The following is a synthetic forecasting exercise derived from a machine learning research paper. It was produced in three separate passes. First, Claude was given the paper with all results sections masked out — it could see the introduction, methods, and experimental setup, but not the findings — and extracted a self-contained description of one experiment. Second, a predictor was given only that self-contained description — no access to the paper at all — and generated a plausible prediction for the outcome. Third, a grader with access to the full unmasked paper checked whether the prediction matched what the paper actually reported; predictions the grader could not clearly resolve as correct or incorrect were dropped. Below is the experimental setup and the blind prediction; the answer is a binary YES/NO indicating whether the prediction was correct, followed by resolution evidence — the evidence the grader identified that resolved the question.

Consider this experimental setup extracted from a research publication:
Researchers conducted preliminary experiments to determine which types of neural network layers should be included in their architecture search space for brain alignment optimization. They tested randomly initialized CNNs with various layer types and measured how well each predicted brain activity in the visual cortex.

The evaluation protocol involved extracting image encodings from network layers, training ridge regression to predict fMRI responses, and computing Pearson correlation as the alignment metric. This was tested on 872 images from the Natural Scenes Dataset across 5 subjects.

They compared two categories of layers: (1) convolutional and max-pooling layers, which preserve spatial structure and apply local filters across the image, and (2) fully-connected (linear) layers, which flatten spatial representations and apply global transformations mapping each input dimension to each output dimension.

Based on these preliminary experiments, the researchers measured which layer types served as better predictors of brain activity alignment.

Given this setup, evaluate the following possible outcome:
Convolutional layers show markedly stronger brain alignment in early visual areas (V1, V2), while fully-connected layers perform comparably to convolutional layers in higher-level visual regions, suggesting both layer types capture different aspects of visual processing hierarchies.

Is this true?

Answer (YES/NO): NO